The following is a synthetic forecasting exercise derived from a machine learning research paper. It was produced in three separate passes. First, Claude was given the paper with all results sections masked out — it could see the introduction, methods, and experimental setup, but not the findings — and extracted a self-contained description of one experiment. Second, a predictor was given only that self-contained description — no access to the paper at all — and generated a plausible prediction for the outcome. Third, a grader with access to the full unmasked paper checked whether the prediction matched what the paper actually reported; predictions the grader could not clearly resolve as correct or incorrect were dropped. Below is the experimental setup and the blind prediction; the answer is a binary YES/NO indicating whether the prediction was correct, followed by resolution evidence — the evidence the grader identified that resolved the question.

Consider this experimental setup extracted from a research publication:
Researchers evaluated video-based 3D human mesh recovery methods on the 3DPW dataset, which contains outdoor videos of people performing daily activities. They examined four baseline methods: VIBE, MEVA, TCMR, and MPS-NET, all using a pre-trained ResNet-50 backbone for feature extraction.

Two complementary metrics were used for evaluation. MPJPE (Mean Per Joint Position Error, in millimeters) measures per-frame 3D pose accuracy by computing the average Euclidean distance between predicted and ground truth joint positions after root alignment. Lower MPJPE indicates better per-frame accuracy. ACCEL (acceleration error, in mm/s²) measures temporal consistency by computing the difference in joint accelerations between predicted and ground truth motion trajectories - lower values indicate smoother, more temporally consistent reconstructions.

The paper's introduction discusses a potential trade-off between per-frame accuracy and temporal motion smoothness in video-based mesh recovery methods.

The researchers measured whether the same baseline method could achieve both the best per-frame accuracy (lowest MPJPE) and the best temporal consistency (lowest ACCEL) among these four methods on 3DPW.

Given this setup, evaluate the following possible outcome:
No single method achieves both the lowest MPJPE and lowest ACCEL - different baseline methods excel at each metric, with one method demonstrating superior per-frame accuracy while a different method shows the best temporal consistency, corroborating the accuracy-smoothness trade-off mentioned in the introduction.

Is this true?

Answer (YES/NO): YES